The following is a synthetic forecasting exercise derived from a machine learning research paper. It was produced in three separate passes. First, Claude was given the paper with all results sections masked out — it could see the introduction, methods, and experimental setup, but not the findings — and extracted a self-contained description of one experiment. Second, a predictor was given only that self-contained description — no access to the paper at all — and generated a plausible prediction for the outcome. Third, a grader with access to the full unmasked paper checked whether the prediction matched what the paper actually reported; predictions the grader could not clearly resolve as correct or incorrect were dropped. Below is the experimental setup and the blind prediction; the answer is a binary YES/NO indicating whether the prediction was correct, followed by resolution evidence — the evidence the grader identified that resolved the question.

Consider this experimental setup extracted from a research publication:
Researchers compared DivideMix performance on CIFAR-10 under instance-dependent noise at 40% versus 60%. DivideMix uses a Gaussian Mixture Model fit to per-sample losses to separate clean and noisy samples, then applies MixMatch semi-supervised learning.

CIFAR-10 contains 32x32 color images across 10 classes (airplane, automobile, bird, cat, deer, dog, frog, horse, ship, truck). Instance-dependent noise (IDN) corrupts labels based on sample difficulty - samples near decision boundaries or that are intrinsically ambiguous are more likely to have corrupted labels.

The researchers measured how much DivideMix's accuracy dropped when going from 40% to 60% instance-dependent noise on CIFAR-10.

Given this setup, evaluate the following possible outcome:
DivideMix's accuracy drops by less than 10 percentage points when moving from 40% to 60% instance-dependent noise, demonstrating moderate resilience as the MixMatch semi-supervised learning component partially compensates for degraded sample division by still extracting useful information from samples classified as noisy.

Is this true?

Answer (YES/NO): YES